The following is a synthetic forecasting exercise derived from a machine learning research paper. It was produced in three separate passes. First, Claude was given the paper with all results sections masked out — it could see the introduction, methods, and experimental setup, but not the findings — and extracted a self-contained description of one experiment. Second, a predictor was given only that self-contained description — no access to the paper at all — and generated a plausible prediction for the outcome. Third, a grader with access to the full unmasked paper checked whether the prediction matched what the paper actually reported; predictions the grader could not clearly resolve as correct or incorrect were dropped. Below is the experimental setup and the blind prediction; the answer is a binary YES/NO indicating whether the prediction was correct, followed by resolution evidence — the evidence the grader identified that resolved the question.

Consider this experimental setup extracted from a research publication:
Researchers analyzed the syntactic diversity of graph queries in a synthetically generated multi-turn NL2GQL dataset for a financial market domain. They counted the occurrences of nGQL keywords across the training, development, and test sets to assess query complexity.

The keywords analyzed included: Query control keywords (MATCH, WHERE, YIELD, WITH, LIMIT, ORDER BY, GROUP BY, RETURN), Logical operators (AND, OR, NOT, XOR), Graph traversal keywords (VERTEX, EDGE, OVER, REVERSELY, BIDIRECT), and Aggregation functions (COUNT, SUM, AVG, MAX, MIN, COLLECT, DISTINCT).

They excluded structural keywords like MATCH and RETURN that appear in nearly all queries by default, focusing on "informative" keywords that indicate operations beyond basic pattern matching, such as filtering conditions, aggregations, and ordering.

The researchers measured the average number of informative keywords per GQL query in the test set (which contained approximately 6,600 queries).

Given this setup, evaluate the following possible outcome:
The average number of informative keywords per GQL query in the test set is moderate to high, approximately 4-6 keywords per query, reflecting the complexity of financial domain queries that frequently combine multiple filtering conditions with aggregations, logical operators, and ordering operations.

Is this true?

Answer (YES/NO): NO